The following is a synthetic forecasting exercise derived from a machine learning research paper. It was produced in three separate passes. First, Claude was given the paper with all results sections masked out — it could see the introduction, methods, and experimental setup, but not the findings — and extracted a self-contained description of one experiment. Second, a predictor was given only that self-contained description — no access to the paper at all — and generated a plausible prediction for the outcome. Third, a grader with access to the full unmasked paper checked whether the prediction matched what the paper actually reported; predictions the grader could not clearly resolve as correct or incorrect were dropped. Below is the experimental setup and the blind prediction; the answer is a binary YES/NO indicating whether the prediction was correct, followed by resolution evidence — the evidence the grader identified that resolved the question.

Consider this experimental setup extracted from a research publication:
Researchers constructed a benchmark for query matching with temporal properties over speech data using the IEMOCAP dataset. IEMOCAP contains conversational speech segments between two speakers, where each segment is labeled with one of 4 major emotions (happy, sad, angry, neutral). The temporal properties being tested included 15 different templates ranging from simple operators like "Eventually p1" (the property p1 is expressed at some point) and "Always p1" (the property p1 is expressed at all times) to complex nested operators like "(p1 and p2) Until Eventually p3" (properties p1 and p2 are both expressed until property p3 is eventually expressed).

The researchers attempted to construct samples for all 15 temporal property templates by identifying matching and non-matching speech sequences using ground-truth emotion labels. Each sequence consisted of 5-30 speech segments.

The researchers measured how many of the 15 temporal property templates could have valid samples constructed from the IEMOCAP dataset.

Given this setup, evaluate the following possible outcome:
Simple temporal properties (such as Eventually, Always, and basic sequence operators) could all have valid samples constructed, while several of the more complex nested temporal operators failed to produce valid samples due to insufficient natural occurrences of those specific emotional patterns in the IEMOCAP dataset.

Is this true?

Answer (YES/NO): NO